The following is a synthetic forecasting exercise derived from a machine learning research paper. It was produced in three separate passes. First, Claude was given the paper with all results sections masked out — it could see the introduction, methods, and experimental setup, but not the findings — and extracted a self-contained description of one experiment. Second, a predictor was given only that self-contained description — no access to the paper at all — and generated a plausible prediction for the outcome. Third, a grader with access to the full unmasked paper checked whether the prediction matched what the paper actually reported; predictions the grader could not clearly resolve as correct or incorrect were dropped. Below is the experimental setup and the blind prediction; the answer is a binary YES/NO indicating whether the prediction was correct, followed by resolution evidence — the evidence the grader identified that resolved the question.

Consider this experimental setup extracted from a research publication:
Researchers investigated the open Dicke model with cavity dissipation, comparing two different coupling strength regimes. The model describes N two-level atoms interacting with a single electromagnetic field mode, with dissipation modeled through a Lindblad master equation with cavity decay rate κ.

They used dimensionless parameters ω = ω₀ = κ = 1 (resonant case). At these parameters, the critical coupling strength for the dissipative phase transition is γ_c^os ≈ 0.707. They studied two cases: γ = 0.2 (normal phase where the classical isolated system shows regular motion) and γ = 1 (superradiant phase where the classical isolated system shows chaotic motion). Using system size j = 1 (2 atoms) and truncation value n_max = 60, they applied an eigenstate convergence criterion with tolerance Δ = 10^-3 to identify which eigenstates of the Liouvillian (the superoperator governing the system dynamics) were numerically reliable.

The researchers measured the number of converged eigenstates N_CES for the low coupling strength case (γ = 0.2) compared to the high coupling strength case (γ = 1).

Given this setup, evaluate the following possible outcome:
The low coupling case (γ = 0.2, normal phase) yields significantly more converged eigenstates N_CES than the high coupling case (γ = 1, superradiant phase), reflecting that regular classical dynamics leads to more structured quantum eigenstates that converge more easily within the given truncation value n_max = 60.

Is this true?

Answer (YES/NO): YES